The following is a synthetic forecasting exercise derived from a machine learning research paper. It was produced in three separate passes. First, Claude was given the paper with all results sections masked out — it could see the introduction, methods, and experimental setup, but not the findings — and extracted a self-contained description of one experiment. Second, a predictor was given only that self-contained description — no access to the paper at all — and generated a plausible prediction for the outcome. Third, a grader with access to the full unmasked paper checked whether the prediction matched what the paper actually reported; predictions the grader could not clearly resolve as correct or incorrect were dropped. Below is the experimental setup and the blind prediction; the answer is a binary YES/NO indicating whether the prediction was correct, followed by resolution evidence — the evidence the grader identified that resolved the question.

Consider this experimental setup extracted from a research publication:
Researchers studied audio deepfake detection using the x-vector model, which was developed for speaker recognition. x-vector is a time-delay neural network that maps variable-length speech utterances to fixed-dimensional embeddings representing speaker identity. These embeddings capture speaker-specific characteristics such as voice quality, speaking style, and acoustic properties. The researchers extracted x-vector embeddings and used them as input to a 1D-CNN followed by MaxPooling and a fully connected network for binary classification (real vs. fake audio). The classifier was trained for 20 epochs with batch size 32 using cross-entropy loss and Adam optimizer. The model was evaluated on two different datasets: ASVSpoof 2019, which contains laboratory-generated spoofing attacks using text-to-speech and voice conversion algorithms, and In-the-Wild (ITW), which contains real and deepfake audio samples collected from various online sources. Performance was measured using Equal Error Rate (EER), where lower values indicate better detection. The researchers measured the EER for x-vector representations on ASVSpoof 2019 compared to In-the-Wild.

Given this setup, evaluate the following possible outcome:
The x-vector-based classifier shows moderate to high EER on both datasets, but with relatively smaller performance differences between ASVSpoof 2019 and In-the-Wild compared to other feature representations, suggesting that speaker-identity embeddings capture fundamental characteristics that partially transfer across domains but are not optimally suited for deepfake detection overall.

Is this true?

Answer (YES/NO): NO